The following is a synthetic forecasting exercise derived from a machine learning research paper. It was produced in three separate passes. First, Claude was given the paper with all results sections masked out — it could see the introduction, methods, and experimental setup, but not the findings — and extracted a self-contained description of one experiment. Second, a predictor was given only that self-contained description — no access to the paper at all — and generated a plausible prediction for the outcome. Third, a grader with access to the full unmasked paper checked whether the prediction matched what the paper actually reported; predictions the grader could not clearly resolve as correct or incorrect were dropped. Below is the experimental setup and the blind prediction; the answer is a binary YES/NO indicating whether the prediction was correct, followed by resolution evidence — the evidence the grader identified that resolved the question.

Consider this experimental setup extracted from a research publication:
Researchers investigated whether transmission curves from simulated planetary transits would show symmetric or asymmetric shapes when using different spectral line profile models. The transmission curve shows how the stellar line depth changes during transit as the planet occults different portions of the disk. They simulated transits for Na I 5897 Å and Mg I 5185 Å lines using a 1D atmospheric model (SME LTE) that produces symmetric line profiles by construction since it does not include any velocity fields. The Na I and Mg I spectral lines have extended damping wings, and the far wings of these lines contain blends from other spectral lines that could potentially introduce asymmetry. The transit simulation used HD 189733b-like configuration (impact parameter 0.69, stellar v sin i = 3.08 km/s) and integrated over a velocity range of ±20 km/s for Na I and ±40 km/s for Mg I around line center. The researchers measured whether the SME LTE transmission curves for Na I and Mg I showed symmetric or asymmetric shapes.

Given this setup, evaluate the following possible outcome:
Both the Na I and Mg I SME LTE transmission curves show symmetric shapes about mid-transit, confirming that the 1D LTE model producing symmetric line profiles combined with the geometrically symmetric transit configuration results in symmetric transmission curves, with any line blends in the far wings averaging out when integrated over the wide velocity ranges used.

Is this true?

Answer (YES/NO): NO